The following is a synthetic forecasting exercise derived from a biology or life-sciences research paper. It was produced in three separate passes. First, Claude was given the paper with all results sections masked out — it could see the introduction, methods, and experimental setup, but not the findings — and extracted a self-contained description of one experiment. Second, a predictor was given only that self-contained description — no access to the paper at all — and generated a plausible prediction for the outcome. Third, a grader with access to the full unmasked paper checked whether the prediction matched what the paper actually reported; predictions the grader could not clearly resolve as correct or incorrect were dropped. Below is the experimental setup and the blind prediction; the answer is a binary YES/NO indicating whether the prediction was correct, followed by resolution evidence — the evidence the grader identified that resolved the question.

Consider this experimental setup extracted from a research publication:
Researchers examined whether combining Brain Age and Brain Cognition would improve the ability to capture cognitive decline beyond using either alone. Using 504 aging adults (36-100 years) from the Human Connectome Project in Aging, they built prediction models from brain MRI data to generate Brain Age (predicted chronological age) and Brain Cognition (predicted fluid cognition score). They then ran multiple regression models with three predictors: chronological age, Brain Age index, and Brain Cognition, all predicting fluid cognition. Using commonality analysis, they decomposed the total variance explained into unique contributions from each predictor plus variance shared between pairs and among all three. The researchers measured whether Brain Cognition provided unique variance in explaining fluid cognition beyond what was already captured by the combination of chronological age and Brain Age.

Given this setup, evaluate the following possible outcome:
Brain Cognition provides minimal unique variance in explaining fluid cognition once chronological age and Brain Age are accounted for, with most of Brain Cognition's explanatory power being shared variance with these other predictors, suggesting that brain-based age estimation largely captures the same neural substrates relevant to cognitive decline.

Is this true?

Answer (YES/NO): NO